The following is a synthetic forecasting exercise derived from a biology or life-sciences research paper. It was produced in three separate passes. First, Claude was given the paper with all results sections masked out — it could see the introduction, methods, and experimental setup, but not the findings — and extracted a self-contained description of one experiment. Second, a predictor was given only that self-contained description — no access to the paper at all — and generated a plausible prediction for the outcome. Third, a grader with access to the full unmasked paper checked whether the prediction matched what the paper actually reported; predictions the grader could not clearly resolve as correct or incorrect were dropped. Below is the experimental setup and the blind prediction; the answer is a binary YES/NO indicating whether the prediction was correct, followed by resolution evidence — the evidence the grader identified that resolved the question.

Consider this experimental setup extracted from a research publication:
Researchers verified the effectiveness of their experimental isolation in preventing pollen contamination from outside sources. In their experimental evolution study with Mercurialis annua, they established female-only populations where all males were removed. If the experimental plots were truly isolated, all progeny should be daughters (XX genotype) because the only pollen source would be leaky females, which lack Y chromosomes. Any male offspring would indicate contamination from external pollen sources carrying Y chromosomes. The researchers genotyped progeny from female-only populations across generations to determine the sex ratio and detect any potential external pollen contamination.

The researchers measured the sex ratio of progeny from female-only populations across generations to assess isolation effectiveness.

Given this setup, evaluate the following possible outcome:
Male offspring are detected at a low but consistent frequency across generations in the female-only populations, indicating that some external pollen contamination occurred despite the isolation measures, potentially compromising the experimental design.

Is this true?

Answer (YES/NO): NO